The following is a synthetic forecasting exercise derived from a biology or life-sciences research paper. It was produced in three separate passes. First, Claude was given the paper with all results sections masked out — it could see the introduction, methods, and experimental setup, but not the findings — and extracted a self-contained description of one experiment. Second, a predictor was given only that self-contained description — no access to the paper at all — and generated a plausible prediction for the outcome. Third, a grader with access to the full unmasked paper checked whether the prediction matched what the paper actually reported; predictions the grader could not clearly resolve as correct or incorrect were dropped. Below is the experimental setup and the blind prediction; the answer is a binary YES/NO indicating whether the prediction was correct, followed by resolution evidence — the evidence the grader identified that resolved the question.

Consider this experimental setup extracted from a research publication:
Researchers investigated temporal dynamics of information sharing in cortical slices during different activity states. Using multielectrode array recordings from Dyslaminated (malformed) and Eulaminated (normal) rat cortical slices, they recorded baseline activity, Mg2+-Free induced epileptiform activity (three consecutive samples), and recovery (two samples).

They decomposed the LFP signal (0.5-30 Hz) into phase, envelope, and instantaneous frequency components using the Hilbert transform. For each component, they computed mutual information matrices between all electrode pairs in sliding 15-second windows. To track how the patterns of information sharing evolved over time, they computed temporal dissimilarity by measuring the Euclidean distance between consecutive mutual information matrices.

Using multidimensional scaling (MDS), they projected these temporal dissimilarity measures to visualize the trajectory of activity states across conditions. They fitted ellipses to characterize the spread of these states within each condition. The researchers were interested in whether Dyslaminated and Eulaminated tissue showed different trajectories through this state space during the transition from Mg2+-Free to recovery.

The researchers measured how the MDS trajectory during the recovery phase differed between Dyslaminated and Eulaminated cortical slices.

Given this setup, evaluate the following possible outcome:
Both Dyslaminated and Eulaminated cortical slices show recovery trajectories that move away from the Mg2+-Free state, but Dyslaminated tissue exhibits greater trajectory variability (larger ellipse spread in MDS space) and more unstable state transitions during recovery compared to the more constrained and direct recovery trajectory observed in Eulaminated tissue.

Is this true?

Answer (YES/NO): NO